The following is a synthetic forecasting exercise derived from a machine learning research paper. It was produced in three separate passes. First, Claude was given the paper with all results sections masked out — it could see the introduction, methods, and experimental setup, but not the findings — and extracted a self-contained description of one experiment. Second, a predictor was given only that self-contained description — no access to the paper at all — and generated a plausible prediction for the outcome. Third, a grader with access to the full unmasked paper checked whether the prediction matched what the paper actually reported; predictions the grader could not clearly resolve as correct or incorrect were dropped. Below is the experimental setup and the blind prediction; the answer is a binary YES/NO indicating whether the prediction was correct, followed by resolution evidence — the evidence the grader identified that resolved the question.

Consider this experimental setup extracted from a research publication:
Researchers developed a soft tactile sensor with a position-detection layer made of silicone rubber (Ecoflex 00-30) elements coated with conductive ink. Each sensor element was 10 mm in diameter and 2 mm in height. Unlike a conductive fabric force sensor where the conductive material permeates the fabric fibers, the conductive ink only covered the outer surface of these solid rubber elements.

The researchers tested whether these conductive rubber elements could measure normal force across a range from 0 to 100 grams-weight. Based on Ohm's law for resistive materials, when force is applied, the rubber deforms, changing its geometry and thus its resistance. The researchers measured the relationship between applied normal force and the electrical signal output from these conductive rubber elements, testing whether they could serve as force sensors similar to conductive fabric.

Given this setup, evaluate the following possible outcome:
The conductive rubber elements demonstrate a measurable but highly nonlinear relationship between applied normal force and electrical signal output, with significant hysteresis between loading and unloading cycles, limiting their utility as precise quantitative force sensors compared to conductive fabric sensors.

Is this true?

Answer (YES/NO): NO